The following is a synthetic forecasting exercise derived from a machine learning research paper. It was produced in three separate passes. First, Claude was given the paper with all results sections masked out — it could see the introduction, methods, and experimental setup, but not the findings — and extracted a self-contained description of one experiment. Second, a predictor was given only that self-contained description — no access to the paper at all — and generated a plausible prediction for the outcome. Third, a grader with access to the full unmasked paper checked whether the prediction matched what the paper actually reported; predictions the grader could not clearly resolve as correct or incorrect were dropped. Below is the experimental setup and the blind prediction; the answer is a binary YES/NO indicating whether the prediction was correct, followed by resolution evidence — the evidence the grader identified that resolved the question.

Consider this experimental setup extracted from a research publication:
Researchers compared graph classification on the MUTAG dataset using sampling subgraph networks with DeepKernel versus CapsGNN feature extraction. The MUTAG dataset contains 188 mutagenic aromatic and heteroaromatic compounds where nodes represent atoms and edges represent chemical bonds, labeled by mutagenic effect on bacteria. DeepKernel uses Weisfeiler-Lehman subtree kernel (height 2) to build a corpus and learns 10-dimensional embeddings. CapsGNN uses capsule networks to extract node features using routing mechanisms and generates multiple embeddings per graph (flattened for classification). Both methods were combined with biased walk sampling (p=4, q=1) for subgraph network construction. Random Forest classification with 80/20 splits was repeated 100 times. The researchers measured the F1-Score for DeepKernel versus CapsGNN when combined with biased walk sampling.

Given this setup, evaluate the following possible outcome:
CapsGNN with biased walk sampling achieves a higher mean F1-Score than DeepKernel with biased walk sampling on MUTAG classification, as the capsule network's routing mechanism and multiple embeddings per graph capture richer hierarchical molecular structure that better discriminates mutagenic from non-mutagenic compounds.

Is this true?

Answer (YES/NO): NO